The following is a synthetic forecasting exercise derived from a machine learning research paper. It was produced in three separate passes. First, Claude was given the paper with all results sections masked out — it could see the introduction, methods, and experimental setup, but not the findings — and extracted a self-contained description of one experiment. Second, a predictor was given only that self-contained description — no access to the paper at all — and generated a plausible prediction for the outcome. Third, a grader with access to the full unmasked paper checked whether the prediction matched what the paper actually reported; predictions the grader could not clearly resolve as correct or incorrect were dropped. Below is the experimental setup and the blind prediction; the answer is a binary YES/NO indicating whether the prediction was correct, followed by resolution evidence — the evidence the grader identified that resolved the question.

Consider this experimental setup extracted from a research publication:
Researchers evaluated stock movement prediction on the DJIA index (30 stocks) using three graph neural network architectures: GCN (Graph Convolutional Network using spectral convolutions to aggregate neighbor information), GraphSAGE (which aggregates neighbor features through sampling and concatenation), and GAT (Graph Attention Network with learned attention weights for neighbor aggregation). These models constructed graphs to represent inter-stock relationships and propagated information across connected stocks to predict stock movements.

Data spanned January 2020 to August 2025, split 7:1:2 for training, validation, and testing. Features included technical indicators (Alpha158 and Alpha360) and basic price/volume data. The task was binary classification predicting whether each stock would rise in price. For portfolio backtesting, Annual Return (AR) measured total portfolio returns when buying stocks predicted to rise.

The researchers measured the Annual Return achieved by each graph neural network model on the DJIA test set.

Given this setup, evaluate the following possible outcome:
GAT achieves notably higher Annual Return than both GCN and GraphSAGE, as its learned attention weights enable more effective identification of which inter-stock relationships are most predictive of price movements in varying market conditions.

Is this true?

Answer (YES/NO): NO